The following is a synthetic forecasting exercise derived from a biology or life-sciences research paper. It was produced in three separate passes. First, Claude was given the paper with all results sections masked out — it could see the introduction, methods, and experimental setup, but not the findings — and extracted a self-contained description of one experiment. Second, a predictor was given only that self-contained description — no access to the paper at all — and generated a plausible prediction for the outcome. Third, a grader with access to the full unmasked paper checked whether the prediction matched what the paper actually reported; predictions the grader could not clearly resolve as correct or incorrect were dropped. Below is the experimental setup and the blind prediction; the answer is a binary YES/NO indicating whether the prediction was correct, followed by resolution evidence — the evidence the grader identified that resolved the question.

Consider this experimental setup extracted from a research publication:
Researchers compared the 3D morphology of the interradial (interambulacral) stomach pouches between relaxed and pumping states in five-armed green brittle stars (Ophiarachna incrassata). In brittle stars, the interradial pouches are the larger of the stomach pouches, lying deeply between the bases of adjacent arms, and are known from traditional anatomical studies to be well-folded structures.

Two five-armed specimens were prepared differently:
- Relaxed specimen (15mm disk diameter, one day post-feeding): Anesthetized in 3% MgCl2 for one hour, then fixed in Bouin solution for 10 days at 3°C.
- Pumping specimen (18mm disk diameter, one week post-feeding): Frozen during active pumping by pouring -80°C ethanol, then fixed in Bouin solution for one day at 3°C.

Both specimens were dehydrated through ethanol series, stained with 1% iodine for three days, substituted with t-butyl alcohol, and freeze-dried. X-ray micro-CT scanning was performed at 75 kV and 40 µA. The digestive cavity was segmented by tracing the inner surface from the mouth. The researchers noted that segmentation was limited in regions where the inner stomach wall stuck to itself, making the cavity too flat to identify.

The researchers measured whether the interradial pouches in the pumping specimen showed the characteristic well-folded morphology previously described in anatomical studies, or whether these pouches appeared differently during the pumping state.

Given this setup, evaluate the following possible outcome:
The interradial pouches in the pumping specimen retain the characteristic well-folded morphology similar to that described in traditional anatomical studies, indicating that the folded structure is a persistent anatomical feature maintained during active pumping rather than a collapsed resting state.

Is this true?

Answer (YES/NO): NO